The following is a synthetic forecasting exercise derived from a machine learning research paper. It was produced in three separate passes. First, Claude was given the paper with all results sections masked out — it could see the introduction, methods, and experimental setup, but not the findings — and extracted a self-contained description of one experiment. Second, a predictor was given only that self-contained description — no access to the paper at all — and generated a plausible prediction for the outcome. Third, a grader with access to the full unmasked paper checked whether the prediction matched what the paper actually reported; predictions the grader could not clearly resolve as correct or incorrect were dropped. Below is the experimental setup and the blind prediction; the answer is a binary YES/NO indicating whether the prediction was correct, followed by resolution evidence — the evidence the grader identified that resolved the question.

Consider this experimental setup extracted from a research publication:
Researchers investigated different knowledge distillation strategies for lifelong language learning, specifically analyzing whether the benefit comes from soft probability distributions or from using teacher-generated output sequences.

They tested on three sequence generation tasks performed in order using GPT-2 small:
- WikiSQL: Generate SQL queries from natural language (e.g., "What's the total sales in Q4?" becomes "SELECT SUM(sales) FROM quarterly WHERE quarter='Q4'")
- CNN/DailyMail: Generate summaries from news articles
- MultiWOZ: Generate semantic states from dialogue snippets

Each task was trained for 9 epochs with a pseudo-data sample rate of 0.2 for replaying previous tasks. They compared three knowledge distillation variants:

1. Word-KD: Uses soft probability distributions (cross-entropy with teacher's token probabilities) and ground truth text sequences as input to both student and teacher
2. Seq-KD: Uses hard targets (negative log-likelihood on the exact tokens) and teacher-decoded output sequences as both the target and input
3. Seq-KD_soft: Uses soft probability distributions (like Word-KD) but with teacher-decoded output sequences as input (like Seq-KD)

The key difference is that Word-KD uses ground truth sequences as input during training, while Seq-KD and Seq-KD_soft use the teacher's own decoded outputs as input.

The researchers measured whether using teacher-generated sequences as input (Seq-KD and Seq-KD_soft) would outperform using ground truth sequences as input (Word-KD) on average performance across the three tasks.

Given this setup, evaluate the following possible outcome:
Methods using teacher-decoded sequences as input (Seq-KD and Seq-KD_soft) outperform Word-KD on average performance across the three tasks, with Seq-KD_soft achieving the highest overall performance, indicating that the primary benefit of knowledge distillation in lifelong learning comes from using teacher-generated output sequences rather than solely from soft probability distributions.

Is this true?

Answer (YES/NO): NO